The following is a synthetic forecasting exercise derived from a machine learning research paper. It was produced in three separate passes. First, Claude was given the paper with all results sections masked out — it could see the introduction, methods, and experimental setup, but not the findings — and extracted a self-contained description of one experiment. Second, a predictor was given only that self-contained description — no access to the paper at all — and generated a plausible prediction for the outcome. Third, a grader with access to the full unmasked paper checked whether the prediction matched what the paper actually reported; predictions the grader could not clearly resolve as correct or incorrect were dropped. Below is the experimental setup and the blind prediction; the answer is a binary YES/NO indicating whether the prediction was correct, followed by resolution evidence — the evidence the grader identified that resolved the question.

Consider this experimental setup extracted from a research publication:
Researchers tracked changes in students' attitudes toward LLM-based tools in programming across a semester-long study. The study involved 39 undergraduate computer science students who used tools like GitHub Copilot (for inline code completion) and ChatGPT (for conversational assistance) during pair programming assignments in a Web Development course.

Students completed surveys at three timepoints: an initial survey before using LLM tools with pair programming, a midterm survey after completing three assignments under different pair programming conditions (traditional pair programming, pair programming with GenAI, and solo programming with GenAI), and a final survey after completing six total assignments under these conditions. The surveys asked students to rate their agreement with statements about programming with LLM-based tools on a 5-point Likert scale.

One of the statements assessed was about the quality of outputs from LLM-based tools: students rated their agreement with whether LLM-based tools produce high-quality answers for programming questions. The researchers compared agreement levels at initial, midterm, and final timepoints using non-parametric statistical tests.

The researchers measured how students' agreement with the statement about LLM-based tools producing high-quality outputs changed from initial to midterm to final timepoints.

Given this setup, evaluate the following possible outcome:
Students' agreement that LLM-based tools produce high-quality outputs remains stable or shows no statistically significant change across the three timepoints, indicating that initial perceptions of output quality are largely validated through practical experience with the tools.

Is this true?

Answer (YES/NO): NO